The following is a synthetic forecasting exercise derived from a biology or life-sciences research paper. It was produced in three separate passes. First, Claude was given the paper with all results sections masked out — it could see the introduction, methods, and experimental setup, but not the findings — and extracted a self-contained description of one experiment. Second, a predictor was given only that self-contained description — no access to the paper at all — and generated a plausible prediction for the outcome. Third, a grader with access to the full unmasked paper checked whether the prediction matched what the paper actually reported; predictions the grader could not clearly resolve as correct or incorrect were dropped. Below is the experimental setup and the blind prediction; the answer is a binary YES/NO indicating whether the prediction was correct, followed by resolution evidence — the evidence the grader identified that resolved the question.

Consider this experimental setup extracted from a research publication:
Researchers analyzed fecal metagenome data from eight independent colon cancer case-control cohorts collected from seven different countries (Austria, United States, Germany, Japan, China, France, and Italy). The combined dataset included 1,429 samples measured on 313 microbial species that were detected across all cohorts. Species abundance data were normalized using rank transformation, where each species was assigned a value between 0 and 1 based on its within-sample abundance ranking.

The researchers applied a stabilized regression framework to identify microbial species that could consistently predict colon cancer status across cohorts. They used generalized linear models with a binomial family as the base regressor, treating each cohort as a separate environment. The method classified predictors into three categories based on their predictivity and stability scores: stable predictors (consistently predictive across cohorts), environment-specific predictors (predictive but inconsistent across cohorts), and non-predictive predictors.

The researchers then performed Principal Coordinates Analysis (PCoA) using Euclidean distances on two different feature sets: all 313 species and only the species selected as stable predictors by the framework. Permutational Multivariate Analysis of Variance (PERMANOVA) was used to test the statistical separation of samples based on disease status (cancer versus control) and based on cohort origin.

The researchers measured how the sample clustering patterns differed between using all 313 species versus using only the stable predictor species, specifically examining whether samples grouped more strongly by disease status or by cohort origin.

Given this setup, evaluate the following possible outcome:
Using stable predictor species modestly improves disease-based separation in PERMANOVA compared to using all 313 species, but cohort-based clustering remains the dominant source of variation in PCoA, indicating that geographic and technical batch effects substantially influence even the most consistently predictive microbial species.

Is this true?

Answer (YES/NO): NO